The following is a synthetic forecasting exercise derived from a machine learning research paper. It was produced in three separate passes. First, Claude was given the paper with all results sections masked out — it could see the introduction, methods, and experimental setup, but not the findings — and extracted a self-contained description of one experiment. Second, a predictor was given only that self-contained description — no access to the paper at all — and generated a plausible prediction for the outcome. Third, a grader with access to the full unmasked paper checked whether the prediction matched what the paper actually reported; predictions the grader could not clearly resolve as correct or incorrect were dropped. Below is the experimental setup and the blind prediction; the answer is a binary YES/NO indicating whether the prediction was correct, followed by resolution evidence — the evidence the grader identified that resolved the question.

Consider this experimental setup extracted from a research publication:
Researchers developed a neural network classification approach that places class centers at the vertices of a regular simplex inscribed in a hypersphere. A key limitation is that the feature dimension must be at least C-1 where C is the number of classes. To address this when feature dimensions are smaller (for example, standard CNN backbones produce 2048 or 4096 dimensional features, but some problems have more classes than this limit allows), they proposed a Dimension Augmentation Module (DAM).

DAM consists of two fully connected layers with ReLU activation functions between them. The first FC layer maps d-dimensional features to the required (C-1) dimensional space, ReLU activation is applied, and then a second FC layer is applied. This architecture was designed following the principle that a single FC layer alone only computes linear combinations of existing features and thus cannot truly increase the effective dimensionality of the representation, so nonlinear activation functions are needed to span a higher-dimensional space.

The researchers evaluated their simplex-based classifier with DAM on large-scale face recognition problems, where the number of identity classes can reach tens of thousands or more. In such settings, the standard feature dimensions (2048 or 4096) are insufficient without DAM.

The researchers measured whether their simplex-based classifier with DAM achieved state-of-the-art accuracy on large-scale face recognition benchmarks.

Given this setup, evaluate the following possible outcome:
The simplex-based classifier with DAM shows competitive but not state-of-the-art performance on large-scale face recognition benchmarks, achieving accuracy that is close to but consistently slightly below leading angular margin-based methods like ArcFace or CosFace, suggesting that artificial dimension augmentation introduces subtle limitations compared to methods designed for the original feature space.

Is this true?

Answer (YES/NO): NO